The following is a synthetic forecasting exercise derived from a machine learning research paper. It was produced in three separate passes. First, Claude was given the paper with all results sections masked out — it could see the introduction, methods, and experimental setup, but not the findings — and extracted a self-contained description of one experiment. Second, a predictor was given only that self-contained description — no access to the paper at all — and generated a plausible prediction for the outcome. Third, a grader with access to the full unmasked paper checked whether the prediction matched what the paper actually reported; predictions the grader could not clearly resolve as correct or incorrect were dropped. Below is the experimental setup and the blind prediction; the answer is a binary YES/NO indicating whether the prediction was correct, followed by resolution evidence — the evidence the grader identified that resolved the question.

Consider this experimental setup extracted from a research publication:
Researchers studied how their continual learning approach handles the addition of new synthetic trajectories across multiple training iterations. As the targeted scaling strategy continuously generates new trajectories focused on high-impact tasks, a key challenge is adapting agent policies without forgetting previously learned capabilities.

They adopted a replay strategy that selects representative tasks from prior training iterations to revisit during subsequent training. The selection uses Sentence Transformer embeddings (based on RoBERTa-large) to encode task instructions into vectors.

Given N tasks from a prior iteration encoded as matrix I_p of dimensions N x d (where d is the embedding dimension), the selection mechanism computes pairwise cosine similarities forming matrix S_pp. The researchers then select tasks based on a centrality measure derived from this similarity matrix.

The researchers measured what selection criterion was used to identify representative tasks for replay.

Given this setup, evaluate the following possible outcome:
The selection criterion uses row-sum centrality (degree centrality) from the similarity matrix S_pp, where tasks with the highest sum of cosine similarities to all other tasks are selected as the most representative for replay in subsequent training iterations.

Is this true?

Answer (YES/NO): YES